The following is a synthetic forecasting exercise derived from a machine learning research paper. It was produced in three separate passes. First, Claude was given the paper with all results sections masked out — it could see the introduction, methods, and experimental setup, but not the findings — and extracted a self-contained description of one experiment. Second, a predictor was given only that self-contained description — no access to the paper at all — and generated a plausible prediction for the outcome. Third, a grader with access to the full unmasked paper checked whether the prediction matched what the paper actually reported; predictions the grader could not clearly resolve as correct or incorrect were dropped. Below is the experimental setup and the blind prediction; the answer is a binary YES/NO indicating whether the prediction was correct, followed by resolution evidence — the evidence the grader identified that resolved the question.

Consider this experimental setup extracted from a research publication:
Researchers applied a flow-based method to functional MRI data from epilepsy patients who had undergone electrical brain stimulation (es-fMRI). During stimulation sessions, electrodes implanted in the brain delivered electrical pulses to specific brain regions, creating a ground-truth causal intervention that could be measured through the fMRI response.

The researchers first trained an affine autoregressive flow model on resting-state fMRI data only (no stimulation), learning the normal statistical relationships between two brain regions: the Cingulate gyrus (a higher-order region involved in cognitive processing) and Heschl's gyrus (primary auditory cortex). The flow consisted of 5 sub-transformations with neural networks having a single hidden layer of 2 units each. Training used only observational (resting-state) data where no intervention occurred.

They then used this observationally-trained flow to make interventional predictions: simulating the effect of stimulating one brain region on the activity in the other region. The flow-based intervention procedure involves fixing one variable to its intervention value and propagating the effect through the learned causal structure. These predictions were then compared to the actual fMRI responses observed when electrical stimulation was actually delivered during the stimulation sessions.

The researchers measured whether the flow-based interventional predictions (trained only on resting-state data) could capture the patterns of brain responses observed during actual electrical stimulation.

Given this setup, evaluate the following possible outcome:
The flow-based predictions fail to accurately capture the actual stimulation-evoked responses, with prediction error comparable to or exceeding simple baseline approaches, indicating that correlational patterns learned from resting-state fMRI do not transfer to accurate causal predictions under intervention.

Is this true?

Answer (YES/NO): NO